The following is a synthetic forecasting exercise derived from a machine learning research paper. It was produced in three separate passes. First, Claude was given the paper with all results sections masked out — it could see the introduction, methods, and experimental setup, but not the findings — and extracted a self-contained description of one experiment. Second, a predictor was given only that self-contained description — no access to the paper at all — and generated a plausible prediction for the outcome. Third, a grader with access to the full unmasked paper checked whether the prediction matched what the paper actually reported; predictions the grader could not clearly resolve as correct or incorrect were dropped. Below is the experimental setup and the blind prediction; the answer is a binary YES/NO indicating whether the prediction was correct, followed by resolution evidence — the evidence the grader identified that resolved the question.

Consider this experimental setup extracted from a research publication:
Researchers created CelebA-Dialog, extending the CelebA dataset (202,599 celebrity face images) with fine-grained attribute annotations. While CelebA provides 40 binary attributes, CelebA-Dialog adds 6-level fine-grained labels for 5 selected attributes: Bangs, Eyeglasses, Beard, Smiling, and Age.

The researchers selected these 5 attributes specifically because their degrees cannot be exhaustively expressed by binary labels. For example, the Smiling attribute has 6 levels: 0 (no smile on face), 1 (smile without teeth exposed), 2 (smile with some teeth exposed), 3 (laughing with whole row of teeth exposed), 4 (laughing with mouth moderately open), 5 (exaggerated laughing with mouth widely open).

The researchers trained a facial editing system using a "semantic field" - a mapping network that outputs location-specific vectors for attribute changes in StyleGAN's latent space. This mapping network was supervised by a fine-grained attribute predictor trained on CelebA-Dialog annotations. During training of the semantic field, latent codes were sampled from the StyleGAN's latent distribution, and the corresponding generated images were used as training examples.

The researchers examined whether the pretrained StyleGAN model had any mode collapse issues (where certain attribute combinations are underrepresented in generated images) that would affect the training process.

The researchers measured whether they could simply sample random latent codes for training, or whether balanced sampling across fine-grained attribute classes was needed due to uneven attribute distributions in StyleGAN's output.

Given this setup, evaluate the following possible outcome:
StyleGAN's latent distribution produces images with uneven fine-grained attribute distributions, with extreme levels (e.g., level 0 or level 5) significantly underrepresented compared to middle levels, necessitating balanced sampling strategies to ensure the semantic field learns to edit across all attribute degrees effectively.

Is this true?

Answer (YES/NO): NO